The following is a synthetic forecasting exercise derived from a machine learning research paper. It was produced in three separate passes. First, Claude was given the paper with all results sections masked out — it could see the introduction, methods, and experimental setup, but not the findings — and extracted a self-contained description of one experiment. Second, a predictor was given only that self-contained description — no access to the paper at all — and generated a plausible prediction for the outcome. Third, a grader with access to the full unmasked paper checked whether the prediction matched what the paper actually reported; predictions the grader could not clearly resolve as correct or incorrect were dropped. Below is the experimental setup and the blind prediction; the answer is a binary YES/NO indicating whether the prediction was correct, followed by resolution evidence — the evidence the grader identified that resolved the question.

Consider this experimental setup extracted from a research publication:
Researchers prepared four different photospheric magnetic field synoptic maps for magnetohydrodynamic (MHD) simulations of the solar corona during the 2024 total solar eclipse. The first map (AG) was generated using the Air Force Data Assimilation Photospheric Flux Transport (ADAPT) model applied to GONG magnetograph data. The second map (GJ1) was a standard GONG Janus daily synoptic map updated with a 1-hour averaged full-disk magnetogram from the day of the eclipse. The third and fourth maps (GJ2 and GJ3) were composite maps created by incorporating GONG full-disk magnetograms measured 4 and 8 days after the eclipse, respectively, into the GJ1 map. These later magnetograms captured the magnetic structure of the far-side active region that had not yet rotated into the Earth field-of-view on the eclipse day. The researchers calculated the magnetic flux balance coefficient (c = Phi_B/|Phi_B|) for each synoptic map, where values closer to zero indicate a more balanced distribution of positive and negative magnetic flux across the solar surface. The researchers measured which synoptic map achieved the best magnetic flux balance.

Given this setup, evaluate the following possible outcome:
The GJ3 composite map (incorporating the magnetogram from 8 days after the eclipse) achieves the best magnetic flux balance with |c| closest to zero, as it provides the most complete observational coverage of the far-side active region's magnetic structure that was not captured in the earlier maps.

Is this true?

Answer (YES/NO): YES